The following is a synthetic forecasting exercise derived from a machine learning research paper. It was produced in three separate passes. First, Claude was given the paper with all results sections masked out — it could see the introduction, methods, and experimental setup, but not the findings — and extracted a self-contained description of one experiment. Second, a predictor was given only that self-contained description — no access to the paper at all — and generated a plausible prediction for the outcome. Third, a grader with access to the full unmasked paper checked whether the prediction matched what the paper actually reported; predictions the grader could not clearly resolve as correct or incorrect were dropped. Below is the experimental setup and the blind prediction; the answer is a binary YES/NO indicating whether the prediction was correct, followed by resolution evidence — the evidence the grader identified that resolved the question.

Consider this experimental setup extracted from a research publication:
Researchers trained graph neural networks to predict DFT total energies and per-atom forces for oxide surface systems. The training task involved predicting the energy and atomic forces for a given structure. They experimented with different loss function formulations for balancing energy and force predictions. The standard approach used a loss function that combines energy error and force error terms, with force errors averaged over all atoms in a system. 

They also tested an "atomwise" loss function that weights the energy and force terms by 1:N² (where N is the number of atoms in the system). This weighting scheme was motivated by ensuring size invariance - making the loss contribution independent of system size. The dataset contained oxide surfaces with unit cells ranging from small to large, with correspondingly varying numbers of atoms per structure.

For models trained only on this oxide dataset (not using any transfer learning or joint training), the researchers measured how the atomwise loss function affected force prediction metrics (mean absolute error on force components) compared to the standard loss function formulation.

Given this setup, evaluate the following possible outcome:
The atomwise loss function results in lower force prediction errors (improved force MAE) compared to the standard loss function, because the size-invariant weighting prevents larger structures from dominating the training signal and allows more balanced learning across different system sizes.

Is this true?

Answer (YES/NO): YES